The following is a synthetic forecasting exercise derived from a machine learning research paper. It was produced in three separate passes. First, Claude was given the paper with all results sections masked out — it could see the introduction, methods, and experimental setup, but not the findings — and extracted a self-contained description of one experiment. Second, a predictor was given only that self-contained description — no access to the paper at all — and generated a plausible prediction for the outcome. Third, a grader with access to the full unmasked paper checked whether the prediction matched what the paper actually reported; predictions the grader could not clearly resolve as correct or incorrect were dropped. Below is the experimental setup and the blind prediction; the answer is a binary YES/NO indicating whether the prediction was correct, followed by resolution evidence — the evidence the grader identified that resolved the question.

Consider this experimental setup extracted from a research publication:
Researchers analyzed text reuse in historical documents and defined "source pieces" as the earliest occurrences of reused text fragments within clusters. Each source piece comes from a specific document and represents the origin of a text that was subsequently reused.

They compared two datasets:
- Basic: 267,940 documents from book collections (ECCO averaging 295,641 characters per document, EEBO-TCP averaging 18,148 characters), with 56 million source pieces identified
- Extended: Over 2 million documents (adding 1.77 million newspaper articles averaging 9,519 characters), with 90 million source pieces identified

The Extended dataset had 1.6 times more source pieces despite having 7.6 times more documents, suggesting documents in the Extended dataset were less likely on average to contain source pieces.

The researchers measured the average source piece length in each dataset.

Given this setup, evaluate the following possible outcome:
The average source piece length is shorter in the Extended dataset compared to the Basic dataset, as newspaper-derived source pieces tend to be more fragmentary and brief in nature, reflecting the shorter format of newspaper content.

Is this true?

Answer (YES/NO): YES